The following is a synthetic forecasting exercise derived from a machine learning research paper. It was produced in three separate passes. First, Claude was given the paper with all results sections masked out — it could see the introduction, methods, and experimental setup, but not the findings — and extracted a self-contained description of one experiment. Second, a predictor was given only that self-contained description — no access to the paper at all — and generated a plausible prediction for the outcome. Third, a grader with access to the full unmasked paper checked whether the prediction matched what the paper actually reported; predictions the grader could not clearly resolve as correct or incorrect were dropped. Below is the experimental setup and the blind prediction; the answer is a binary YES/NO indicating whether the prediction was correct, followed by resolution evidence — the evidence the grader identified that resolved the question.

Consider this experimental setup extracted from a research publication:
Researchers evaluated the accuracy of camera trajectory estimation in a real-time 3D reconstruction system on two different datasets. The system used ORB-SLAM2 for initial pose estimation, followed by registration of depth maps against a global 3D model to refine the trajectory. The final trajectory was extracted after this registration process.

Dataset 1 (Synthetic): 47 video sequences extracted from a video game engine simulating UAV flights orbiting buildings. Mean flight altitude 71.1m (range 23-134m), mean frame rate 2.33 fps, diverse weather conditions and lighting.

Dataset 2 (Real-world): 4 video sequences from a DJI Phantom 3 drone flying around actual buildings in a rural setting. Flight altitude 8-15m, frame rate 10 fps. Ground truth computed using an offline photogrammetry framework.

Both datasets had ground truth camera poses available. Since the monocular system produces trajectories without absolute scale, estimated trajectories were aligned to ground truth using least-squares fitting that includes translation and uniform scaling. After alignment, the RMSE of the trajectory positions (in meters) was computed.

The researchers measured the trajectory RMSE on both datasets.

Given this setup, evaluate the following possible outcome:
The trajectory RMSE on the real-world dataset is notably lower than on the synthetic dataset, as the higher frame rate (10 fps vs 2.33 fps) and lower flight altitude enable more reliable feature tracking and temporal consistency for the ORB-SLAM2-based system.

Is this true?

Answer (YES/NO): YES